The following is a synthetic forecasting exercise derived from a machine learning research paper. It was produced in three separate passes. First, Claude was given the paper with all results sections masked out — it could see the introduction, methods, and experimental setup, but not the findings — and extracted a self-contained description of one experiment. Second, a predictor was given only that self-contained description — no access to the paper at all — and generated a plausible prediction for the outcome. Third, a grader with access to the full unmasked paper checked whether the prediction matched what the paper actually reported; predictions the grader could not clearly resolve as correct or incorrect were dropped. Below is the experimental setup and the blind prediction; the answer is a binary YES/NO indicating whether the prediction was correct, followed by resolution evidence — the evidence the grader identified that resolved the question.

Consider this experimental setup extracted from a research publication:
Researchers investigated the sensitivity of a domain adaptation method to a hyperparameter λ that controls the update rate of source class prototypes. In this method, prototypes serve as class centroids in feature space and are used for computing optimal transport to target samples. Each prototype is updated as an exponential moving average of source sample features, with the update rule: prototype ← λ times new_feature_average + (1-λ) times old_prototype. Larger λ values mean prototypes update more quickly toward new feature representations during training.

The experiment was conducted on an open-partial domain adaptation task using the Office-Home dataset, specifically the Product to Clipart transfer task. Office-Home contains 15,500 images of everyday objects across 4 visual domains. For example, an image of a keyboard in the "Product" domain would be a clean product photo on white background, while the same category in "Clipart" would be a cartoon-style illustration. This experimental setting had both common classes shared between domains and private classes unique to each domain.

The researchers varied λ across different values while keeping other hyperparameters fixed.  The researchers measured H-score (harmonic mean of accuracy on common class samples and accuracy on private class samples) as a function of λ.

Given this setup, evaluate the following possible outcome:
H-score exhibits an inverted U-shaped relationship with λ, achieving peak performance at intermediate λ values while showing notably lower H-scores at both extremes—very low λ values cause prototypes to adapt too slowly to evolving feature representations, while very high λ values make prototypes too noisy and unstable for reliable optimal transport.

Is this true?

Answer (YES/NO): NO